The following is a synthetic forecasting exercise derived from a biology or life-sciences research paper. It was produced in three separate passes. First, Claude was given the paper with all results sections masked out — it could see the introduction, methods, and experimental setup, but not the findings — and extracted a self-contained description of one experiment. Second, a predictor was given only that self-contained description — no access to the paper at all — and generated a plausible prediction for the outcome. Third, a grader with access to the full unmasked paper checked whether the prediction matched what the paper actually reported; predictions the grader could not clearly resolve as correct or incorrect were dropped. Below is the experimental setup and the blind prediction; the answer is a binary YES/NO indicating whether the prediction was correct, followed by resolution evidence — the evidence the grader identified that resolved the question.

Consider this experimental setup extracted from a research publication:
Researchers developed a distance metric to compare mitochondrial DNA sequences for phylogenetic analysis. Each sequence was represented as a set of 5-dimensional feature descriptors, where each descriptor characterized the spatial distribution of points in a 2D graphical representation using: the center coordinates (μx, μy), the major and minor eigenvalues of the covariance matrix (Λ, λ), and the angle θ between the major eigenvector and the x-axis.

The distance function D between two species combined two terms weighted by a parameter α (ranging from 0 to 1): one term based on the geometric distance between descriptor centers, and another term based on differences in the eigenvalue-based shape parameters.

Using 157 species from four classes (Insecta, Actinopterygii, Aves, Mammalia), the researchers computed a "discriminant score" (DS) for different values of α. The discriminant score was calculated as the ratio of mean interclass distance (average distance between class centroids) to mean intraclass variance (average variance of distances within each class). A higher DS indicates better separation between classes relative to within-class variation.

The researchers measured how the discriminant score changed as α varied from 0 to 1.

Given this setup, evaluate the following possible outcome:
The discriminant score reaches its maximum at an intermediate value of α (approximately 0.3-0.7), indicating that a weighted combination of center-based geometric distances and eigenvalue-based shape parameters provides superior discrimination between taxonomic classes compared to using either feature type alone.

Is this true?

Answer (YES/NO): NO